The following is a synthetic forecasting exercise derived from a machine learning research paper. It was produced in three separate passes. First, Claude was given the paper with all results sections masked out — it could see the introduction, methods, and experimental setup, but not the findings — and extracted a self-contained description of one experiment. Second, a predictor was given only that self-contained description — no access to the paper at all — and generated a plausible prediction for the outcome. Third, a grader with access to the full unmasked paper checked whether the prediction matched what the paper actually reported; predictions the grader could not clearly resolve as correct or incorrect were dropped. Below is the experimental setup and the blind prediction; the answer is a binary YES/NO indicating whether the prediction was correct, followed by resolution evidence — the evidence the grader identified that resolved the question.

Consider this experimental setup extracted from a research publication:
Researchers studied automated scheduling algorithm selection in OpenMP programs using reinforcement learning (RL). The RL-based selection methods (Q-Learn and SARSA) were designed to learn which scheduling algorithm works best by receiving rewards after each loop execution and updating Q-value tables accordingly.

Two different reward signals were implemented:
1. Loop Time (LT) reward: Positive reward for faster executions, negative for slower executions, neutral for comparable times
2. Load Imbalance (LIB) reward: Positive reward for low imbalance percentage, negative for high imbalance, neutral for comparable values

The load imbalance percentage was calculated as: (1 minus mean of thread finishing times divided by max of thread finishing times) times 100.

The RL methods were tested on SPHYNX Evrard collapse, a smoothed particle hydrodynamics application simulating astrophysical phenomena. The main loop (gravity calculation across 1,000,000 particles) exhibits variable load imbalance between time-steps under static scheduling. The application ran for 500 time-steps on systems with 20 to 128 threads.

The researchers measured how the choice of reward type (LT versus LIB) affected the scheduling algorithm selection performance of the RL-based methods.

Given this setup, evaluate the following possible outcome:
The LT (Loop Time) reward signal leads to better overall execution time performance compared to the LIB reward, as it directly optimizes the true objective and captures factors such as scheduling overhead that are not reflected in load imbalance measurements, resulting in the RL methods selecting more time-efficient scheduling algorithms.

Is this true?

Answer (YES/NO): YES